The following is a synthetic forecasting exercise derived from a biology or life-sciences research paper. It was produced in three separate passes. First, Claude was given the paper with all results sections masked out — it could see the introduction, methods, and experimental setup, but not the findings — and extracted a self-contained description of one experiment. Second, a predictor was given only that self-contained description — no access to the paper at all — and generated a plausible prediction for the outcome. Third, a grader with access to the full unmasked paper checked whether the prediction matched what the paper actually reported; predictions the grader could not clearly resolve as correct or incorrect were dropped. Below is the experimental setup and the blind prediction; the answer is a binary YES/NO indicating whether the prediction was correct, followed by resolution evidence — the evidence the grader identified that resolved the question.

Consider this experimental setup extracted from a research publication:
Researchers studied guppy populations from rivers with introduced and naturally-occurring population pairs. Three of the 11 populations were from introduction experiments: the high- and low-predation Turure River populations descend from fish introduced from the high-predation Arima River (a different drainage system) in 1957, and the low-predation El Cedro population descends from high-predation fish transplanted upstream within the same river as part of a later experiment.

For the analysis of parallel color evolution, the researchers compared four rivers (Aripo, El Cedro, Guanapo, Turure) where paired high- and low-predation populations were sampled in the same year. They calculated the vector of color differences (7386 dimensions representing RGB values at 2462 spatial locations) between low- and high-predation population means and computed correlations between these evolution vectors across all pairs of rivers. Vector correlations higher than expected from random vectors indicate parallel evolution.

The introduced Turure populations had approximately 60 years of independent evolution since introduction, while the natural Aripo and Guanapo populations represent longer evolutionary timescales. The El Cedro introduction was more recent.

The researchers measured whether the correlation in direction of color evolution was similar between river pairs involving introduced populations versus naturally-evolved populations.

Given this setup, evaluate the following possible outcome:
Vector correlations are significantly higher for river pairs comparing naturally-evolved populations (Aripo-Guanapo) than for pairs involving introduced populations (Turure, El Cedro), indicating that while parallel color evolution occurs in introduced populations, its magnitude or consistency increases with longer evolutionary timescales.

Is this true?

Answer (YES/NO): NO